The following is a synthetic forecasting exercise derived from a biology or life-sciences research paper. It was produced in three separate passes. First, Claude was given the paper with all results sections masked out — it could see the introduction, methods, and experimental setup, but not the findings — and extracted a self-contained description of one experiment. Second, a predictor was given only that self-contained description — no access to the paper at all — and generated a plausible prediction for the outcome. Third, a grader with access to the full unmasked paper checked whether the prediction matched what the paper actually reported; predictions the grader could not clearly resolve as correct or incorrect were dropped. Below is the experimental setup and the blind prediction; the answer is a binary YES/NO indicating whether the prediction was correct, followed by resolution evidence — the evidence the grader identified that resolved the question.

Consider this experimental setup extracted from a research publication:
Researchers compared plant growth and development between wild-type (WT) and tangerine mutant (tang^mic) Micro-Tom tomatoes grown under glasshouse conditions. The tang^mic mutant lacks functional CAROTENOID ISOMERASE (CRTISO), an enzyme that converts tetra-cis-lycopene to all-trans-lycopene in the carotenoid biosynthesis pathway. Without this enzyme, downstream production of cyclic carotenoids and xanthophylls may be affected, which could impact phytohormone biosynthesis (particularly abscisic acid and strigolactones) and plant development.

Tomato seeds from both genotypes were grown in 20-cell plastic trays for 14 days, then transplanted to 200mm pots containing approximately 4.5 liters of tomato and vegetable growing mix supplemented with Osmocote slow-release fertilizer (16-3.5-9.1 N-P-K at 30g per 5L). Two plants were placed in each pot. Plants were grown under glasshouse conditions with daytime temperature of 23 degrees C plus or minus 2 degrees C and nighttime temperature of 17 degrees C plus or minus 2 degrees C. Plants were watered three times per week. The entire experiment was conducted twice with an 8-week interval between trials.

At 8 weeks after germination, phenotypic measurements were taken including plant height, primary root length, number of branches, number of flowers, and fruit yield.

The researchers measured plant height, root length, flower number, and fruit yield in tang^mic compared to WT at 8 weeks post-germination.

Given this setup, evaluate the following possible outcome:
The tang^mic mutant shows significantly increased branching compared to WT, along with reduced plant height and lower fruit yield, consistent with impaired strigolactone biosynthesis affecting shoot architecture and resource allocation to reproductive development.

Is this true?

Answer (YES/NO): YES